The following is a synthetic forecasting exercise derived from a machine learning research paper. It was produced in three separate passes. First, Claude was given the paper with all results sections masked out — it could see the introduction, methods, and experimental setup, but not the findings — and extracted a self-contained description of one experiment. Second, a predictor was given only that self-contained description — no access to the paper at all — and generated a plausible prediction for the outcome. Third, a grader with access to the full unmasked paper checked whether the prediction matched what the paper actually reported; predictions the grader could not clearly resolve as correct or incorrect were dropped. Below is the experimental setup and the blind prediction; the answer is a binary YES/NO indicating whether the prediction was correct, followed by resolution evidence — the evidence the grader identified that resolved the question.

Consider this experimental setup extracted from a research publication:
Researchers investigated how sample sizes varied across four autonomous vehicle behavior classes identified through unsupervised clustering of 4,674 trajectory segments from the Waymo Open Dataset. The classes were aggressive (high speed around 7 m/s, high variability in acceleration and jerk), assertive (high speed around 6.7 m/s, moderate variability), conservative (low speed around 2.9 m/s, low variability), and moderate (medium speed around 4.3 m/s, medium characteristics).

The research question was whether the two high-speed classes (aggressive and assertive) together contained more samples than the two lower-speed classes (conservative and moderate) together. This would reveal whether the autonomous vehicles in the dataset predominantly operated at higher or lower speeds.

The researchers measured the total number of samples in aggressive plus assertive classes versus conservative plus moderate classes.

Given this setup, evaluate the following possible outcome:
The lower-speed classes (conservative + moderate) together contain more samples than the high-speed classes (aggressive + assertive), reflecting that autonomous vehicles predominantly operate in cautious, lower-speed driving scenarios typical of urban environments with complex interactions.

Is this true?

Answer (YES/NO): NO